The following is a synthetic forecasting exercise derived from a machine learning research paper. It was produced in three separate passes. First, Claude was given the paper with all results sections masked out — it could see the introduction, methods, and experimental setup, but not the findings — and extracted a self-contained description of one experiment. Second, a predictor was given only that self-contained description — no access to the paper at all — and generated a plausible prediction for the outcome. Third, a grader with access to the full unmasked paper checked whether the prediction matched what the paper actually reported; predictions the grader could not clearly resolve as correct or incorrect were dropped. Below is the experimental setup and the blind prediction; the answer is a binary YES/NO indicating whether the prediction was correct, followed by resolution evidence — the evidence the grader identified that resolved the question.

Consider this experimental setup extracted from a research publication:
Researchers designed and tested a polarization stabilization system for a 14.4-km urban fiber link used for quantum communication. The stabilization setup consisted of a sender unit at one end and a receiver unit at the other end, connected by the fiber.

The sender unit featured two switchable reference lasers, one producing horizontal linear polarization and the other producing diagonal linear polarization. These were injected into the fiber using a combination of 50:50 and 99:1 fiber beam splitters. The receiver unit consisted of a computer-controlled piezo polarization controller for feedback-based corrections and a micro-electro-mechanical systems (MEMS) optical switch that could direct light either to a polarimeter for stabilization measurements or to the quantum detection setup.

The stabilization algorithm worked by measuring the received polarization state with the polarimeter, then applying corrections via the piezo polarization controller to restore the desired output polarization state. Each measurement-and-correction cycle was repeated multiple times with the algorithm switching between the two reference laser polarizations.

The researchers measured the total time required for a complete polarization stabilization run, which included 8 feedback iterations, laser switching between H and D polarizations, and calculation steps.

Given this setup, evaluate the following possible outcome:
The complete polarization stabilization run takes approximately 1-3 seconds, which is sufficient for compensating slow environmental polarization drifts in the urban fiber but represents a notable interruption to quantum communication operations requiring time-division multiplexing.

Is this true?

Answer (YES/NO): YES